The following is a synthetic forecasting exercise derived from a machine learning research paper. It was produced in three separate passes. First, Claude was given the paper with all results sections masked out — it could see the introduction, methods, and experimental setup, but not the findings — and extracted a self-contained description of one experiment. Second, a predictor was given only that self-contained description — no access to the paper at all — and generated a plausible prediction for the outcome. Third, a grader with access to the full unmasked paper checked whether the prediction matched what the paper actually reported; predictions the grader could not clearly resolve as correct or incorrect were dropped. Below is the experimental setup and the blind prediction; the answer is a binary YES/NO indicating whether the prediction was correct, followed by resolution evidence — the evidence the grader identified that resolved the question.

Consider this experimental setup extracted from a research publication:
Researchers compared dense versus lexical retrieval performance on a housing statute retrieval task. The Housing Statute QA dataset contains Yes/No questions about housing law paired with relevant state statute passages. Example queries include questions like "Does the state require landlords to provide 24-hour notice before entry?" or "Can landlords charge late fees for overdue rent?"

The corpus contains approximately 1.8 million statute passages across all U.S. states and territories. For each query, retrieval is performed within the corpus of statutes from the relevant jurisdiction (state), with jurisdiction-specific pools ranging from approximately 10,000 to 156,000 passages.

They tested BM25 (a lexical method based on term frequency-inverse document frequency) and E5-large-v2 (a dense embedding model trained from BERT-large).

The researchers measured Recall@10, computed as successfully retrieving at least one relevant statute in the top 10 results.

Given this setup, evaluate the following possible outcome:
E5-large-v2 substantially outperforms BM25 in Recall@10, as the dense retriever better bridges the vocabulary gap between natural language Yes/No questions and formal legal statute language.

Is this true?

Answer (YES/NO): YES